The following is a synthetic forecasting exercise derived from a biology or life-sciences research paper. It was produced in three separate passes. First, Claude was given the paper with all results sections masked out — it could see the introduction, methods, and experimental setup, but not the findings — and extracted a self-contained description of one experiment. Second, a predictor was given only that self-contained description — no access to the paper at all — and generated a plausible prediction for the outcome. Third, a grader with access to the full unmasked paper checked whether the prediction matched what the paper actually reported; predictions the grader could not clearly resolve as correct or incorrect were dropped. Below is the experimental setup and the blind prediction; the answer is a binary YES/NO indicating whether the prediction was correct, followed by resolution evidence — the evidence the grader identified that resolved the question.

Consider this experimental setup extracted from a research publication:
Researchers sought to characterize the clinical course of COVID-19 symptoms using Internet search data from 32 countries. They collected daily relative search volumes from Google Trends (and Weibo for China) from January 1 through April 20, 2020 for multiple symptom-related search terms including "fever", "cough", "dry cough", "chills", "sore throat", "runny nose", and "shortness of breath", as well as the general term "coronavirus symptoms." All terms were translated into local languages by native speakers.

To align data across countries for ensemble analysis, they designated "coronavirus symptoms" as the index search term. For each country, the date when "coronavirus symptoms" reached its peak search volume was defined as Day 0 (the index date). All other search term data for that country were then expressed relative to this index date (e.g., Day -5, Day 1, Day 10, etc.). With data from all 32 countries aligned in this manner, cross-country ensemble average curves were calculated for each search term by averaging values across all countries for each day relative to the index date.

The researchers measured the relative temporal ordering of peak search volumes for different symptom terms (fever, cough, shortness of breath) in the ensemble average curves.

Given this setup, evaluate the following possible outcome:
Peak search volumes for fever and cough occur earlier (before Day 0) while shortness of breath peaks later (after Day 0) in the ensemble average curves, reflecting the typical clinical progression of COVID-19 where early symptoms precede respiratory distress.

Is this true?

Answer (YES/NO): NO